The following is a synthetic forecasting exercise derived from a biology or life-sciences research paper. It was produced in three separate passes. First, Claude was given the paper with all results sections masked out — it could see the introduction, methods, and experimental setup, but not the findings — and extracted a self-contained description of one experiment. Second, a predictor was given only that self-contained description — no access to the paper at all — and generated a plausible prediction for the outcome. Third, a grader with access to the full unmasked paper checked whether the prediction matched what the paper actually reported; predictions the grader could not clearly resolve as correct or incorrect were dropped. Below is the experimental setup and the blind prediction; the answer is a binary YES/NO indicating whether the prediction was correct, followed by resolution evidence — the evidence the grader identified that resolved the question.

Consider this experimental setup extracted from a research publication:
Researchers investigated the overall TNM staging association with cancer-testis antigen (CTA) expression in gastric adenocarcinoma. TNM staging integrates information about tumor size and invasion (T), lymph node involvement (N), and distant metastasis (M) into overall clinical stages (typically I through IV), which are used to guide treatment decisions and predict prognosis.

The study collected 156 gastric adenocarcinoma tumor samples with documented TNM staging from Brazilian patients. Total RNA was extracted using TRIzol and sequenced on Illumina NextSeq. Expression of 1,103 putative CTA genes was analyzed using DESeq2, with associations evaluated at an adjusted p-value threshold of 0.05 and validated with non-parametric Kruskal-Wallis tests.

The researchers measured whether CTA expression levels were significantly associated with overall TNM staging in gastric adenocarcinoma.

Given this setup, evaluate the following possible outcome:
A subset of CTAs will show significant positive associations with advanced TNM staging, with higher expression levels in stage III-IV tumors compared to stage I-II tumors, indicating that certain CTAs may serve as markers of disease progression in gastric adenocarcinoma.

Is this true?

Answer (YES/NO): YES